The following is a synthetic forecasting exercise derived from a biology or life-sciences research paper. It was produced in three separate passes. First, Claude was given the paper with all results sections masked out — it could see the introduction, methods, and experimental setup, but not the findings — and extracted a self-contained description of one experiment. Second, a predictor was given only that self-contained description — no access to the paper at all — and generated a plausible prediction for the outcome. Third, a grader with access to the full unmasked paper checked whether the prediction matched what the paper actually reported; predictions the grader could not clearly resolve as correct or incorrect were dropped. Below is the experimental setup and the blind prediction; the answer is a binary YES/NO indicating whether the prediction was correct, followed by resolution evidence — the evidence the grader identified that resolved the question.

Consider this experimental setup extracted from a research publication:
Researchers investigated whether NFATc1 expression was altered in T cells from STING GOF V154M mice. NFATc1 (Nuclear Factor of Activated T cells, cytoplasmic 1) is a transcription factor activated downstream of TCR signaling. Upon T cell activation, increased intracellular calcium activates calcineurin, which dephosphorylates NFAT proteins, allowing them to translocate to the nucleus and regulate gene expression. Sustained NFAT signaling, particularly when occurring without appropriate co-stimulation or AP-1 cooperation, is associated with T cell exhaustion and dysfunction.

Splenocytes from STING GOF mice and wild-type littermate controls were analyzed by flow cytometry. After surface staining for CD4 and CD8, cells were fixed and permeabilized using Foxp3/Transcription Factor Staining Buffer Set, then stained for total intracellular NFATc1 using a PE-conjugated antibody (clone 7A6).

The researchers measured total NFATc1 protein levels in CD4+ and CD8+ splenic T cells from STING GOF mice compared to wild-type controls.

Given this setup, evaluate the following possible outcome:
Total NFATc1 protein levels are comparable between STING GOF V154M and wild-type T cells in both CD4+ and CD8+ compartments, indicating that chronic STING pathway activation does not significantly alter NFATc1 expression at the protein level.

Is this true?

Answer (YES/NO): NO